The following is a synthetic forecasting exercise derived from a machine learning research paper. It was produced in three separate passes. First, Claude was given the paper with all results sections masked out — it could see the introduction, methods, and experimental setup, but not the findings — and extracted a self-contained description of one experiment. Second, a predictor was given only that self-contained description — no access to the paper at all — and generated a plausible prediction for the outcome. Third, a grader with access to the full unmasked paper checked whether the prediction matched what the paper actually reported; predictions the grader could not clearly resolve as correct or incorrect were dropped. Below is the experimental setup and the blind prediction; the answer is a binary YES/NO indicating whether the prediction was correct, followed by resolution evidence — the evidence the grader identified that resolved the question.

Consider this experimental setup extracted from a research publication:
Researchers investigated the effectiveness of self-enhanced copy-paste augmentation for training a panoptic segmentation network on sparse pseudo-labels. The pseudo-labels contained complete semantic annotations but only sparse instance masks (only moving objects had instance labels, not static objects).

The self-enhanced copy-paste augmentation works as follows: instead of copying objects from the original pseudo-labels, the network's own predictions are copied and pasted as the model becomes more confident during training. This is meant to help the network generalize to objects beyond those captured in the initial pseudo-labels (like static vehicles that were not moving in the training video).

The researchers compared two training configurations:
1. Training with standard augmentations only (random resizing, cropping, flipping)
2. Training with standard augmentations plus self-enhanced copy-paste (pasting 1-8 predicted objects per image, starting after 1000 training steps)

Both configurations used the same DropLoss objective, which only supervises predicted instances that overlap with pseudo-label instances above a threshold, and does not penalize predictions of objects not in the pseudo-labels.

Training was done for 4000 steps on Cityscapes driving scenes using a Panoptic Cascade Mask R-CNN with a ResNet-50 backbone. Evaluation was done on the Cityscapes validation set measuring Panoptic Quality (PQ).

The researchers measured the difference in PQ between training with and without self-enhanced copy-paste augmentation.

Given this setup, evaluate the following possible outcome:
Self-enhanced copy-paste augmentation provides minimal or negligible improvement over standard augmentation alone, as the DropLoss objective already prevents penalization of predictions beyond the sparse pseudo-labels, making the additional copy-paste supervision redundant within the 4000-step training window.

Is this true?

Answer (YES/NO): NO